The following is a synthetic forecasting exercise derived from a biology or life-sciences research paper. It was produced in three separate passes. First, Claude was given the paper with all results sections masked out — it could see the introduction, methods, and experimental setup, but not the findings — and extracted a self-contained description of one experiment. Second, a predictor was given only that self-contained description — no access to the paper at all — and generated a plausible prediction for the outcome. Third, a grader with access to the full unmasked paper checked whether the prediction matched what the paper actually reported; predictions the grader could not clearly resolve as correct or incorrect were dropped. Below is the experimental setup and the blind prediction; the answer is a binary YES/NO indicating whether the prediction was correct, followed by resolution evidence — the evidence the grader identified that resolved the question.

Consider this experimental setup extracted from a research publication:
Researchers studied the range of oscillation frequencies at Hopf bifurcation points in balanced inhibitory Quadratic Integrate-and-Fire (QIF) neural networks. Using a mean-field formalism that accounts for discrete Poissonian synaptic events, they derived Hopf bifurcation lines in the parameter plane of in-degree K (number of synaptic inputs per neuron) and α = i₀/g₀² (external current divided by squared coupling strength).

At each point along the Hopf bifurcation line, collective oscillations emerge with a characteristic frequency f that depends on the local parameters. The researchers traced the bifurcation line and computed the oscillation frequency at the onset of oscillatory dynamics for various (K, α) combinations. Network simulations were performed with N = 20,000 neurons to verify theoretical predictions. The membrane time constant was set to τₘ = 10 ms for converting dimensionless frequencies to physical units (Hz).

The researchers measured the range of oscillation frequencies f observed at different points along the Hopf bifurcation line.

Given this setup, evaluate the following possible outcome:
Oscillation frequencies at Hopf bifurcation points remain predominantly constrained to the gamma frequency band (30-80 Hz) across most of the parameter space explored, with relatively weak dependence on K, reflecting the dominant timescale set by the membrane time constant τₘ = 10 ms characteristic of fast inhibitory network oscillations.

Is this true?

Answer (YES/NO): NO